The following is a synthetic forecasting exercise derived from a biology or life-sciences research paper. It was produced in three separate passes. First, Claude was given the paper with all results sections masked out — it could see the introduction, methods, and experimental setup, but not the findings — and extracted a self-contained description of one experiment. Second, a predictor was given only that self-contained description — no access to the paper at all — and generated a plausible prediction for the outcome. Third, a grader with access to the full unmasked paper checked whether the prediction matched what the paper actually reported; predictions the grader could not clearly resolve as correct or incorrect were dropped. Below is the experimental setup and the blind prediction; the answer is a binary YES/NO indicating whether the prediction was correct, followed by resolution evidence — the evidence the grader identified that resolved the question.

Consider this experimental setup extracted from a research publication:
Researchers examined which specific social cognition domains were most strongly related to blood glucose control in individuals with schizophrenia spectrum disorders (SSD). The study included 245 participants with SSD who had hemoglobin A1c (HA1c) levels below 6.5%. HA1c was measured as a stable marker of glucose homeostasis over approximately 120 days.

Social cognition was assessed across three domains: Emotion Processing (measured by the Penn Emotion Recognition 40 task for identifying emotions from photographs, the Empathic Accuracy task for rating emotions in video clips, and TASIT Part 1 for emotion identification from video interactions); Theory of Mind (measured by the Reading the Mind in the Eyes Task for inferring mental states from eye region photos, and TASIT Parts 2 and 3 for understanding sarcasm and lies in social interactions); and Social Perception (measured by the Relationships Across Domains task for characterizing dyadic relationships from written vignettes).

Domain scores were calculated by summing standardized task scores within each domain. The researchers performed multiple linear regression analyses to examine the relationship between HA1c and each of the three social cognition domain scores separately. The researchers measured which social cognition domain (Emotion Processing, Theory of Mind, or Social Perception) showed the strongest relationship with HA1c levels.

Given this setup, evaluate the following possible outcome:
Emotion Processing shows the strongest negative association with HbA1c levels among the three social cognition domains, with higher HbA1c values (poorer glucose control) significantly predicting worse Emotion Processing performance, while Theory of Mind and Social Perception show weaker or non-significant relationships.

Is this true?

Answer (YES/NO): NO